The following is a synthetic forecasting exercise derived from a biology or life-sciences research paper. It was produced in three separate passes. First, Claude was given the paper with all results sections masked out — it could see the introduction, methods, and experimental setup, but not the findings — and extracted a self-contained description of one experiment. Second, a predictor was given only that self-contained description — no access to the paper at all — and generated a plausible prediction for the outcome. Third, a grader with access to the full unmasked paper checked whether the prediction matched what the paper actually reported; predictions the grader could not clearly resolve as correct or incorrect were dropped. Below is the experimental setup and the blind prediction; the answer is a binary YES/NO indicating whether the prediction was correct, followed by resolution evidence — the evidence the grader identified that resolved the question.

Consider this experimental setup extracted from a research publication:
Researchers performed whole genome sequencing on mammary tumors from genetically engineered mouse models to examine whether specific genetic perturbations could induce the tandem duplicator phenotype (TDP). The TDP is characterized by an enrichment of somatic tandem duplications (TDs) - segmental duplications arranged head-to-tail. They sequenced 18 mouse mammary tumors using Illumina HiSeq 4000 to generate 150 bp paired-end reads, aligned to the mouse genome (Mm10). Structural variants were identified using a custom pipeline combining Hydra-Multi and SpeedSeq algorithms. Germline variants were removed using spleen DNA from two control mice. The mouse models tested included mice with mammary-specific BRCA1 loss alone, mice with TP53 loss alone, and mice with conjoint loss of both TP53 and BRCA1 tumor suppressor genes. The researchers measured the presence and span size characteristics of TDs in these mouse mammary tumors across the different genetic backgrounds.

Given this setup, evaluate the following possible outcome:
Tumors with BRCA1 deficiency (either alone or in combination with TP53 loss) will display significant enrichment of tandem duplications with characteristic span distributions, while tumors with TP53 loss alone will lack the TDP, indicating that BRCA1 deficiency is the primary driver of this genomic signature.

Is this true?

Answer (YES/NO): NO